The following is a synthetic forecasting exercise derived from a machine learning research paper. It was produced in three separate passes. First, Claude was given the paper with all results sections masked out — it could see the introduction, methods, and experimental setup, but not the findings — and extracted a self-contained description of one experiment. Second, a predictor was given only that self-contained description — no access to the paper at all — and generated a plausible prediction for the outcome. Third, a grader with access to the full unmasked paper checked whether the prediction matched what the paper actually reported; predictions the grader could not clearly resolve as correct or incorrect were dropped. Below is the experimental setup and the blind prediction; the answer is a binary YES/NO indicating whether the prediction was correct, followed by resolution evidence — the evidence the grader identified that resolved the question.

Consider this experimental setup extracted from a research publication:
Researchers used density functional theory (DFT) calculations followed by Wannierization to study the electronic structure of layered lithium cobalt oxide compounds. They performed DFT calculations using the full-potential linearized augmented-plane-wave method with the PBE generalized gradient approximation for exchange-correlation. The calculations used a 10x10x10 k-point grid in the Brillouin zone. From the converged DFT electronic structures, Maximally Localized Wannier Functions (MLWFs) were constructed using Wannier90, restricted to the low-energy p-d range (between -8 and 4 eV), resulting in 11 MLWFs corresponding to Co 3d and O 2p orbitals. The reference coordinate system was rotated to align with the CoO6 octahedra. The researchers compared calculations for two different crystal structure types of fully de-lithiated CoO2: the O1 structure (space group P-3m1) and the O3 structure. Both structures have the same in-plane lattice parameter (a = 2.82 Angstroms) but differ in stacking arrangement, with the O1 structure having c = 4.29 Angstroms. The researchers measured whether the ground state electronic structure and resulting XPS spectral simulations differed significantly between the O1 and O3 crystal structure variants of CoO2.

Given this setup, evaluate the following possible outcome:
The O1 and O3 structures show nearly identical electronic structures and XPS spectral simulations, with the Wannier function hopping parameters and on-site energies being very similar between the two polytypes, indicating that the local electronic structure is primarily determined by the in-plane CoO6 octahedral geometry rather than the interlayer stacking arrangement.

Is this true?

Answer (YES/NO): NO